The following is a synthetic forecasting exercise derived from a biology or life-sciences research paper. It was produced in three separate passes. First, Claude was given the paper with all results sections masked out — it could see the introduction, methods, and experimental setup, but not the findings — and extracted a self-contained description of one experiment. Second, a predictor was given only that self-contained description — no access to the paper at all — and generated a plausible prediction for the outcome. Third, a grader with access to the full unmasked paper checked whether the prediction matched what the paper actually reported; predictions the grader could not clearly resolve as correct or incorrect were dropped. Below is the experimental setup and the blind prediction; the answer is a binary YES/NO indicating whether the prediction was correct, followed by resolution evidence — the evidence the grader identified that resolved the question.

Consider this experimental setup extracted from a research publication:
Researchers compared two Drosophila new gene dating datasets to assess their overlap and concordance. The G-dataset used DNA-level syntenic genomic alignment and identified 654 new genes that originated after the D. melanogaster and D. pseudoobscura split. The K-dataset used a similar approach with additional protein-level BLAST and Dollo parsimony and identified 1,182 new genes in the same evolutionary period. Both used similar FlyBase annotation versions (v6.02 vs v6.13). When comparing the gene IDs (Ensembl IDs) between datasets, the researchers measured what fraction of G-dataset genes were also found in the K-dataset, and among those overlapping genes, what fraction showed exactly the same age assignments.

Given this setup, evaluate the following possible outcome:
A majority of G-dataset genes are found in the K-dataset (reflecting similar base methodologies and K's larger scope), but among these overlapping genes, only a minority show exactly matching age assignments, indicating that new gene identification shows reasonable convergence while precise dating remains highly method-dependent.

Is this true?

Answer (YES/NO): NO